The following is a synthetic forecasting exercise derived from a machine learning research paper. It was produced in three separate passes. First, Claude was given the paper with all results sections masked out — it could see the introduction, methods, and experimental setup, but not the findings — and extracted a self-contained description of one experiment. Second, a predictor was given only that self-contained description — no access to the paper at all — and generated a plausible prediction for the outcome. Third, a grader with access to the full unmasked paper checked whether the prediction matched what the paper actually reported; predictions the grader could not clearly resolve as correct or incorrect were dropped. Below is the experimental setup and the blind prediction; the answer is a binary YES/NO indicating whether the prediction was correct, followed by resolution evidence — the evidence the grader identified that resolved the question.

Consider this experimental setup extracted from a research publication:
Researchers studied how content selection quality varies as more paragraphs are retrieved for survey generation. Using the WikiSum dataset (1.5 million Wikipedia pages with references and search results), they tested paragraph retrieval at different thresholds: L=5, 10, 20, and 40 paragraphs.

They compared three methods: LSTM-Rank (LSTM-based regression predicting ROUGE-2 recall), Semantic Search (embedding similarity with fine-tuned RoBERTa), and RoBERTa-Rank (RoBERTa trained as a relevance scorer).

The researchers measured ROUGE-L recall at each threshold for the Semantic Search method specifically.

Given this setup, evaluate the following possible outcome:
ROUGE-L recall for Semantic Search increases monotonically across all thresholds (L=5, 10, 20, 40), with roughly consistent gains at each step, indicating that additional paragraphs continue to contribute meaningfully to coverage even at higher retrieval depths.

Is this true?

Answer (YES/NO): YES